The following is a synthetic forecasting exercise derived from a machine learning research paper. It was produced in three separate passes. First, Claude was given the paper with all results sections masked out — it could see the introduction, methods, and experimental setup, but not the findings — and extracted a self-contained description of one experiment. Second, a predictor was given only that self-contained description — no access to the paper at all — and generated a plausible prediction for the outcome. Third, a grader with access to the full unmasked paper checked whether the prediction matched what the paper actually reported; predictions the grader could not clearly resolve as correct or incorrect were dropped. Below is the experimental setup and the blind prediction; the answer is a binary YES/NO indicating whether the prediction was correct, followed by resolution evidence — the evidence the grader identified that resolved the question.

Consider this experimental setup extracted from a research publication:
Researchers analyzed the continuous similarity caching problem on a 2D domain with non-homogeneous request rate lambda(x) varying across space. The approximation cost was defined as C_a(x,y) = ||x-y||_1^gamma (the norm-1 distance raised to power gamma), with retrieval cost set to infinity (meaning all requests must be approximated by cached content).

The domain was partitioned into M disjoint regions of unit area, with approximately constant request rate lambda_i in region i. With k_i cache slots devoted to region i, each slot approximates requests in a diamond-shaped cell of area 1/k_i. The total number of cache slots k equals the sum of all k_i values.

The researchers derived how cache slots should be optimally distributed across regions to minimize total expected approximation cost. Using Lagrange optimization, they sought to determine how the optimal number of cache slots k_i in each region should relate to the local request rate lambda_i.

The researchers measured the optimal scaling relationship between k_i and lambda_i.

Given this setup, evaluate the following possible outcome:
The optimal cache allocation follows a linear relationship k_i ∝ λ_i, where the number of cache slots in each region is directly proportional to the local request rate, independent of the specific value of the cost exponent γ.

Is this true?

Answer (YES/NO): NO